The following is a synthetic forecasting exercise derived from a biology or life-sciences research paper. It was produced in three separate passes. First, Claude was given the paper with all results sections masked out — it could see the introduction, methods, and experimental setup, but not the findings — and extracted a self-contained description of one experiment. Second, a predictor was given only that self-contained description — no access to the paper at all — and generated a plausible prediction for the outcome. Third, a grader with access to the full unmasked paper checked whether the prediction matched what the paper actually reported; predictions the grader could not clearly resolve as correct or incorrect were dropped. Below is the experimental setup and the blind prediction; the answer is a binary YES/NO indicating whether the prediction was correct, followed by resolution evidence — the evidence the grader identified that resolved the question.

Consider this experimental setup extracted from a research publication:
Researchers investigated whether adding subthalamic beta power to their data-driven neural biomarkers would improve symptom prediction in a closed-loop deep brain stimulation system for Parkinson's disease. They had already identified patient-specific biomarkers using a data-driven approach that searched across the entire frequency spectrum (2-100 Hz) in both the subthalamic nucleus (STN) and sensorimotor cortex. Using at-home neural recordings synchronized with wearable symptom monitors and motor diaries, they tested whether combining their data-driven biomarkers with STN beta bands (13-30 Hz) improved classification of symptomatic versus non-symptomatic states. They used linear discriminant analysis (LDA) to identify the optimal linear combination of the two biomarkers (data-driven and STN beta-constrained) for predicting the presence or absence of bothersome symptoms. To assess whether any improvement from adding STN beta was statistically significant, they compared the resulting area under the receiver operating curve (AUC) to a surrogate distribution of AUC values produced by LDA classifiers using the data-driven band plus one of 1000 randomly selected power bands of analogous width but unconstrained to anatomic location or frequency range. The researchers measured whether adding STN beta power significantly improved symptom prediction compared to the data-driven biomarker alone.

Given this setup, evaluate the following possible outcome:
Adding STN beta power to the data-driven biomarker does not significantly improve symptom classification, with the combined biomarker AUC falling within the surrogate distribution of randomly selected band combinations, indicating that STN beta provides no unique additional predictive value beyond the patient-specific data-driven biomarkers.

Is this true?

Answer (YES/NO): YES